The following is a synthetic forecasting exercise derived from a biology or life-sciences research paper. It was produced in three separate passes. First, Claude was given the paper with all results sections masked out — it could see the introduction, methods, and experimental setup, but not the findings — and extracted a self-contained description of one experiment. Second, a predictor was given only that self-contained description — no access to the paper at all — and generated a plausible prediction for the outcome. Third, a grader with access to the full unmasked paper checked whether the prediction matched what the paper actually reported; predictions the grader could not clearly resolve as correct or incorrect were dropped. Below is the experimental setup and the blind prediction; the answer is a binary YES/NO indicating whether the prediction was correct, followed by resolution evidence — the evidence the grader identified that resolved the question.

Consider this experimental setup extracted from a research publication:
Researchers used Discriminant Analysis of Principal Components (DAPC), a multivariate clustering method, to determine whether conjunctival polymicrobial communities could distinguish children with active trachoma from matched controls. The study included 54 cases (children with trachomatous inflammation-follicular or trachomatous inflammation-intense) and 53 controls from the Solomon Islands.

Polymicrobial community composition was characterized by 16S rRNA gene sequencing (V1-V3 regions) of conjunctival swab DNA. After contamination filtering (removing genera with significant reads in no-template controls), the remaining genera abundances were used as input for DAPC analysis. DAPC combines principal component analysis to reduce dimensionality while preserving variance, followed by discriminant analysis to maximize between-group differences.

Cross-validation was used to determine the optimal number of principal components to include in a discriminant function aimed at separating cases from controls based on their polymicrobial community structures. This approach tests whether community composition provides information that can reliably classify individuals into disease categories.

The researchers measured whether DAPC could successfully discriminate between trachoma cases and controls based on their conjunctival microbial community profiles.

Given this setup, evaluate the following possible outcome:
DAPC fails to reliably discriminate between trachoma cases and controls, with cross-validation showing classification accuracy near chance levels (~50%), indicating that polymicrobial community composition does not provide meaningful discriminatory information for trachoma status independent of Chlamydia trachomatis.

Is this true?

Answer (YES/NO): YES